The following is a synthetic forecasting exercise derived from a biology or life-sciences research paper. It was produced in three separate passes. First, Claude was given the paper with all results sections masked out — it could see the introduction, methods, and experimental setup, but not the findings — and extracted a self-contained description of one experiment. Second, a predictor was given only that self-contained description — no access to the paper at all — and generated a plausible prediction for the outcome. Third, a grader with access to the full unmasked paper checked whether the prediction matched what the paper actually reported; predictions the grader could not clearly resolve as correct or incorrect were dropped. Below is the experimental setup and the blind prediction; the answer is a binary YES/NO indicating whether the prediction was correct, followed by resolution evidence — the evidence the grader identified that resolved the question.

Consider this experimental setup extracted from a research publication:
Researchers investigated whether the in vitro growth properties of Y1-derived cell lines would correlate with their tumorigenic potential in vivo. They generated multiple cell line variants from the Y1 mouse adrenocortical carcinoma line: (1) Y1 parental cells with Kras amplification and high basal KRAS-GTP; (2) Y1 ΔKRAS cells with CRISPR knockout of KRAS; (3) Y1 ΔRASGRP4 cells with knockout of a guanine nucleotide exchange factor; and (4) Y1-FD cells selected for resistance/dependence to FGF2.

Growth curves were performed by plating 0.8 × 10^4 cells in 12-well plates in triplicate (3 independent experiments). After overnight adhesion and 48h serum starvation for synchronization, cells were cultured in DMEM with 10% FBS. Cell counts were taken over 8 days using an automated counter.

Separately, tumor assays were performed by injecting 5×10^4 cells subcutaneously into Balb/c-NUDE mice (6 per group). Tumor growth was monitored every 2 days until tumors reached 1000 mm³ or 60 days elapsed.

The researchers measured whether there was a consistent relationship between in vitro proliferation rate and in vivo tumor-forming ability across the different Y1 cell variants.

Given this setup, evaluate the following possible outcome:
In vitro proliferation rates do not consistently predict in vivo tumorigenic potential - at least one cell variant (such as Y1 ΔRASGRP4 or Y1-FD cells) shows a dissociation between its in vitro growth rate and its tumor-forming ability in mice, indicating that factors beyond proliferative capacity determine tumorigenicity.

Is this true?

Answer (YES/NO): YES